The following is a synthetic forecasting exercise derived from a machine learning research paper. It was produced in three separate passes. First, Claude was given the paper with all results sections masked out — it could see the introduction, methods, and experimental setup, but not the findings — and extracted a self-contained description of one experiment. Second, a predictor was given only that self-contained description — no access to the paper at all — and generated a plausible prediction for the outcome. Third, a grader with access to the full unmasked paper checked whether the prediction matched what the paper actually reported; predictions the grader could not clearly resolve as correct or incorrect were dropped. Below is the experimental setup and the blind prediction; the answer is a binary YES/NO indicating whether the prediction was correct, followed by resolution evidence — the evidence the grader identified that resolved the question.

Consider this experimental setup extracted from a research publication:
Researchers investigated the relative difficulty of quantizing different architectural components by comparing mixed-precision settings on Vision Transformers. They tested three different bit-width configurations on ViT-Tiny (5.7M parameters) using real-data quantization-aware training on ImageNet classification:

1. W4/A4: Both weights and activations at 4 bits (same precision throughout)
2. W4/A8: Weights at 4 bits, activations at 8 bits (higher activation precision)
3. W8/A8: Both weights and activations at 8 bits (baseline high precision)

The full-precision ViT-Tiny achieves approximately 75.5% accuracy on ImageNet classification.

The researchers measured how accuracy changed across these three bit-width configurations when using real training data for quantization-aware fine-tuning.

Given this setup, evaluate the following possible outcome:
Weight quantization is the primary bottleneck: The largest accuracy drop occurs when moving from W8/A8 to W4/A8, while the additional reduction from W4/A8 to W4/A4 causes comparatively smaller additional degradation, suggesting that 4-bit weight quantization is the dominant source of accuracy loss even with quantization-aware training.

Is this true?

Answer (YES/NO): NO